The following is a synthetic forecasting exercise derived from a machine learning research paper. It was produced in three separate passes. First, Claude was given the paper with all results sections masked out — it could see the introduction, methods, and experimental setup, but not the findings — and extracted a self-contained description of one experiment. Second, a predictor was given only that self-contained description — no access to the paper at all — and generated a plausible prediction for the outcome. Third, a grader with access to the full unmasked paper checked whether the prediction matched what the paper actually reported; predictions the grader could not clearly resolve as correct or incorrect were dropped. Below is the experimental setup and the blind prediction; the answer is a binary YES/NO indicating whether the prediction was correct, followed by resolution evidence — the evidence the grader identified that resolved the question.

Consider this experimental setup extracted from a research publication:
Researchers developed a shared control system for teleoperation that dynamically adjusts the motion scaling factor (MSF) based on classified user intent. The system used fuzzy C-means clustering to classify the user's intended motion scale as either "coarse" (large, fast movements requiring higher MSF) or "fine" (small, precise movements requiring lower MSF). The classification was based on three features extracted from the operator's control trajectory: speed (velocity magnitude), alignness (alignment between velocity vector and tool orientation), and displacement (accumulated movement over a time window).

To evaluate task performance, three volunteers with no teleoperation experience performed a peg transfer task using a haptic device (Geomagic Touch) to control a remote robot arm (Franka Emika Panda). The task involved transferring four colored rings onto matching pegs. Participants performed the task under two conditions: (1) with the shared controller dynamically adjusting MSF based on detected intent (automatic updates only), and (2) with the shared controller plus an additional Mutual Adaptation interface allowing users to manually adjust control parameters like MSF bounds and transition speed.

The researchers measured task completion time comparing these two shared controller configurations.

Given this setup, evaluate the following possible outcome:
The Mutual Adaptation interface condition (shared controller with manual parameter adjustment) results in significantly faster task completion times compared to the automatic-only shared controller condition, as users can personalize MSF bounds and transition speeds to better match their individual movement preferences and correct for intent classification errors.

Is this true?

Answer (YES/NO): NO